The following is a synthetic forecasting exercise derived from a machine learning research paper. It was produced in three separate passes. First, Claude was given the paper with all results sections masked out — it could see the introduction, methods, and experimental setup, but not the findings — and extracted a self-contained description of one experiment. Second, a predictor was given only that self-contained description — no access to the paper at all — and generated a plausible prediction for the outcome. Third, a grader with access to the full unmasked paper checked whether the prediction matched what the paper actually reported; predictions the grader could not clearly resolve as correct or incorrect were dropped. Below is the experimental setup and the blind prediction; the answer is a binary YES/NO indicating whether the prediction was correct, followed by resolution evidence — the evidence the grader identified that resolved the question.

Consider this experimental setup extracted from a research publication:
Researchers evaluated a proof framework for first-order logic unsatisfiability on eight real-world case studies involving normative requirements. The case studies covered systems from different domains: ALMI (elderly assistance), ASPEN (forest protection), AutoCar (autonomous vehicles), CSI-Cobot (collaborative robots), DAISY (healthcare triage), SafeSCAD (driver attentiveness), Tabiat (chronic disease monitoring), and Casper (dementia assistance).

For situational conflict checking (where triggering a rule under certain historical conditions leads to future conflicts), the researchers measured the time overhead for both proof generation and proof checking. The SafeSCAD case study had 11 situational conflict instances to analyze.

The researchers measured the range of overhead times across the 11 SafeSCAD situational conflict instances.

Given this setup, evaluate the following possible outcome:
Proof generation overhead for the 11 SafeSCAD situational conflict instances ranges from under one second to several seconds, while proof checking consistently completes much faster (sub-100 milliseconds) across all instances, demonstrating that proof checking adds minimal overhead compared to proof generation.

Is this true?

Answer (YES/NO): NO